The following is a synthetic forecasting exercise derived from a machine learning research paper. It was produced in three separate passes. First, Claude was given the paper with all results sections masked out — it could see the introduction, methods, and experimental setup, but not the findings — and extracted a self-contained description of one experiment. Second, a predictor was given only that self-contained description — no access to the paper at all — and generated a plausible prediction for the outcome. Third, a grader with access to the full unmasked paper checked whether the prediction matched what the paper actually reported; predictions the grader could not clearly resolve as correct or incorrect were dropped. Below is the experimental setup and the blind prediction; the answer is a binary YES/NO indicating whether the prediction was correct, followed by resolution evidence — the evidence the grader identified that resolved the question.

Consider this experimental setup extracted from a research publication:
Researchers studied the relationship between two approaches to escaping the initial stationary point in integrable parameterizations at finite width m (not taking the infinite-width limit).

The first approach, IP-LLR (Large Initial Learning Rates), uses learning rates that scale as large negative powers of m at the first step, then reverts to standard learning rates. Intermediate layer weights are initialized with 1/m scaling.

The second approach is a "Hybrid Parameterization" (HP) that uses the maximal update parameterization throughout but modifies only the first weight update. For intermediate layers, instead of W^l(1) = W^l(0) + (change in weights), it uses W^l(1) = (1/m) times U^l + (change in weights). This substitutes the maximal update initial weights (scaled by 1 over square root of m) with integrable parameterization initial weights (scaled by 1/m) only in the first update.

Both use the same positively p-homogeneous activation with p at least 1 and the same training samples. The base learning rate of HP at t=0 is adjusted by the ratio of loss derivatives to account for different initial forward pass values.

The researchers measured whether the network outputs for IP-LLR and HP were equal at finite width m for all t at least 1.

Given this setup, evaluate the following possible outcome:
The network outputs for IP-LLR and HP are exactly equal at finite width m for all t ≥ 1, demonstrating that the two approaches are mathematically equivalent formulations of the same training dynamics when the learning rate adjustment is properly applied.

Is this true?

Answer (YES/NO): YES